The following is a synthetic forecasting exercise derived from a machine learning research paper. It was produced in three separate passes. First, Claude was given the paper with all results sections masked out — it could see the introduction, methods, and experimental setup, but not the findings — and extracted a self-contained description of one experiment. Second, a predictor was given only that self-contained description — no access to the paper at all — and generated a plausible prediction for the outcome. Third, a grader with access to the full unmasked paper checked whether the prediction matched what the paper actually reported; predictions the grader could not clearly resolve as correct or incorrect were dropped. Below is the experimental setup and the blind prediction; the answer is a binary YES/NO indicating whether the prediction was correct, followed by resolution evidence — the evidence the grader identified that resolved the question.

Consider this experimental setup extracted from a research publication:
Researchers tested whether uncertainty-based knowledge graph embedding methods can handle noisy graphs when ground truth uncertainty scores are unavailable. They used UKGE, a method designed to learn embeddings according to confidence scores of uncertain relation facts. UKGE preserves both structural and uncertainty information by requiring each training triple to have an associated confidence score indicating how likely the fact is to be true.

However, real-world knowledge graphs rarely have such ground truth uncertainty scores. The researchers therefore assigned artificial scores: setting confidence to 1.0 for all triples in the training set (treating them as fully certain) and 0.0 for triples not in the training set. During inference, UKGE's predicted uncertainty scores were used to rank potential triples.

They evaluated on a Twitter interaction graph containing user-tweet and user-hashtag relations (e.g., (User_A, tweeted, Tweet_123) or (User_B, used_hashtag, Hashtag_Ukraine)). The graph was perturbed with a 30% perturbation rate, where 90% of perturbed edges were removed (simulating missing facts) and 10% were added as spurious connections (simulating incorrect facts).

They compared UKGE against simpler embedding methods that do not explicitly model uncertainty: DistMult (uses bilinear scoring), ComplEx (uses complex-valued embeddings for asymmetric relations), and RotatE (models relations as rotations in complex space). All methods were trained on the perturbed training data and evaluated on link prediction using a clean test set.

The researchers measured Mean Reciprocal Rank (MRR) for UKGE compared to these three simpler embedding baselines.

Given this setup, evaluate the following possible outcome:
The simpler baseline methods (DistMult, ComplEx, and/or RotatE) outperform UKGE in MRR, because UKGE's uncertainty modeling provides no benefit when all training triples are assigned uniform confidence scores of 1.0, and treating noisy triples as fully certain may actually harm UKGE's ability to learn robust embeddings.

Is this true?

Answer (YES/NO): YES